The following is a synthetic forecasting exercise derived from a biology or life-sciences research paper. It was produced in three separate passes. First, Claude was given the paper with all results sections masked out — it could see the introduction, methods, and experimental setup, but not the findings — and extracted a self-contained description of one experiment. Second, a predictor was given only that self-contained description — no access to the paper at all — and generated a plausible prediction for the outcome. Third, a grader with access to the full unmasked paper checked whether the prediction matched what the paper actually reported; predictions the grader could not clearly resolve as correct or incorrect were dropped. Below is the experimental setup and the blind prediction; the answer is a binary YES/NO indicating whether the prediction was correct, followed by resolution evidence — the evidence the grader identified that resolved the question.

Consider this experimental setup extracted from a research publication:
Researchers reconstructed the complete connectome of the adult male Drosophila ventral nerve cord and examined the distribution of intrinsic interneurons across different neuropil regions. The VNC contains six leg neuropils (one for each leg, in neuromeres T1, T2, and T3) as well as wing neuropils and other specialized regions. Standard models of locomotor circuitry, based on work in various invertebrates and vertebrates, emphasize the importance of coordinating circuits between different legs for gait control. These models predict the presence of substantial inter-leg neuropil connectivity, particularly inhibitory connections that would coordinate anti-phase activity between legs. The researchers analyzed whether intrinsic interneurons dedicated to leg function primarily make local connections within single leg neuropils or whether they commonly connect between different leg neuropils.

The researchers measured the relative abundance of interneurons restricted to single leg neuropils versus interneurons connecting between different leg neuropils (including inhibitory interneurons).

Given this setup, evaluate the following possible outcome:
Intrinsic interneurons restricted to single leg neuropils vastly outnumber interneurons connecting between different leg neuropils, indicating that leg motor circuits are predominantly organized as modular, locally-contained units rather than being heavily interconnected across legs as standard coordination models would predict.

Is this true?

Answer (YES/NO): YES